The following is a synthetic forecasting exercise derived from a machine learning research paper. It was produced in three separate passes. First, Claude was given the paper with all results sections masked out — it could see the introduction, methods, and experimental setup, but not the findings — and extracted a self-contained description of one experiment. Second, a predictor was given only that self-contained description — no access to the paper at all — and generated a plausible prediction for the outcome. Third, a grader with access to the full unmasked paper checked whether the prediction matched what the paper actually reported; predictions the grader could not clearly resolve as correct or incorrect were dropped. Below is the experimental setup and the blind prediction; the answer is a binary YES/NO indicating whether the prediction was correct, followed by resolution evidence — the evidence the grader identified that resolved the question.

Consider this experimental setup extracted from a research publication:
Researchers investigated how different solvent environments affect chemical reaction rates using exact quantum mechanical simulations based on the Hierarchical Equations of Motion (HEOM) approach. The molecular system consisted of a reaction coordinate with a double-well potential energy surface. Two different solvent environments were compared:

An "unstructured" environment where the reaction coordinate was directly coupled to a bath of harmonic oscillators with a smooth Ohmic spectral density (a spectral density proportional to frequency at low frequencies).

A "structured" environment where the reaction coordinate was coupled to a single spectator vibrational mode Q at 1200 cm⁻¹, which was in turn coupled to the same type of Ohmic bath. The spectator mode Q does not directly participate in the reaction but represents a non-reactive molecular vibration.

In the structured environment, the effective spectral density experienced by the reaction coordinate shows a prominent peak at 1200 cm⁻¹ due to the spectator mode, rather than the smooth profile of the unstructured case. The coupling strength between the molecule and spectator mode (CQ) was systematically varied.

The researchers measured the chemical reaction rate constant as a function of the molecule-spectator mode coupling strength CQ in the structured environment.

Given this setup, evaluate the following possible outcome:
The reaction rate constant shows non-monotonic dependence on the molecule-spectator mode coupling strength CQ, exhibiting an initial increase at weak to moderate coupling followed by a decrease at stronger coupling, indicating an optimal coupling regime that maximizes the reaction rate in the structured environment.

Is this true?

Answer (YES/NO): YES